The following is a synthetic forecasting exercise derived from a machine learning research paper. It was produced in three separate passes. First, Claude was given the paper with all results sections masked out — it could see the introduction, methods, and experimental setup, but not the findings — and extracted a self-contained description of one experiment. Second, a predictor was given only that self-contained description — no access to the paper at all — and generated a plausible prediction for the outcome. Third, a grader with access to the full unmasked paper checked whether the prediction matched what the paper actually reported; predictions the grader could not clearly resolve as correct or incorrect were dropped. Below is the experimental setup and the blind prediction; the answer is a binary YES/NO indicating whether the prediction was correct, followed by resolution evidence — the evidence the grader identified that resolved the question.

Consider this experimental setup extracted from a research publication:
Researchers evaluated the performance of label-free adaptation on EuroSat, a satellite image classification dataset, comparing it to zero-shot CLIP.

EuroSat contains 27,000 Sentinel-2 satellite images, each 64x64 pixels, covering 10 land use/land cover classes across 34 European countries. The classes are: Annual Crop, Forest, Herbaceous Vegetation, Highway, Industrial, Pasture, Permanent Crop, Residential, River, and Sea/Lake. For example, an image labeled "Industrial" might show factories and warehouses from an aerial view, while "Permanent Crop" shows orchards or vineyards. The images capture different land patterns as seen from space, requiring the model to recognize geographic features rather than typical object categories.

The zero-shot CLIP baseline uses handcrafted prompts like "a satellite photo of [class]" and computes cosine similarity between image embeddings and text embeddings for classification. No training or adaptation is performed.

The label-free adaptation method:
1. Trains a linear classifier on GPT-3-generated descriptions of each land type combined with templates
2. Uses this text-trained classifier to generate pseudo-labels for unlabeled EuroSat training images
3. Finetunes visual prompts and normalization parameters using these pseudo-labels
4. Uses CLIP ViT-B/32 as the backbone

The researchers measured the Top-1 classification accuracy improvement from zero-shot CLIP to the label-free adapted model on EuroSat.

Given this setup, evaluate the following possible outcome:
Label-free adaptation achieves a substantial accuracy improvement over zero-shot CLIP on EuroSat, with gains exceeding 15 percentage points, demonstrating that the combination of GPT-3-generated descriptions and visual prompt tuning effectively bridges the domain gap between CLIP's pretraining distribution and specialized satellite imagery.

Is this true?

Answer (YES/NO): YES